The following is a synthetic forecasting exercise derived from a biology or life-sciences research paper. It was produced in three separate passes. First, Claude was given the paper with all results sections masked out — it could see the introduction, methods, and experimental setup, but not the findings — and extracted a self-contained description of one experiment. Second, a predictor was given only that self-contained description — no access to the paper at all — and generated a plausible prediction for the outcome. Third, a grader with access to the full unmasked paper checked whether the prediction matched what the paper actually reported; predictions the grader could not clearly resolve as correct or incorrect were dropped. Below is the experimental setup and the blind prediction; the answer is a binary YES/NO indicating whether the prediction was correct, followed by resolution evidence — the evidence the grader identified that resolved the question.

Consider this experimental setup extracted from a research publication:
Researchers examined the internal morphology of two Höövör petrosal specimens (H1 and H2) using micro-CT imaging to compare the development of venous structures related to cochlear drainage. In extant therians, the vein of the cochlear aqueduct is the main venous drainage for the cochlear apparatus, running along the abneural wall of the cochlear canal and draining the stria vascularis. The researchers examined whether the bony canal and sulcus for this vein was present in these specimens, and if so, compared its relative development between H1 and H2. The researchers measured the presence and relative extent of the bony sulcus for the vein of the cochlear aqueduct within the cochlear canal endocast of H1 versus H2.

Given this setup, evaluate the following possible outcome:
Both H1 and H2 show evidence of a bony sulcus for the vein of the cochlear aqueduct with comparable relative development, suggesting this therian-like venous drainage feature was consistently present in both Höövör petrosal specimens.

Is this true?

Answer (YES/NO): NO